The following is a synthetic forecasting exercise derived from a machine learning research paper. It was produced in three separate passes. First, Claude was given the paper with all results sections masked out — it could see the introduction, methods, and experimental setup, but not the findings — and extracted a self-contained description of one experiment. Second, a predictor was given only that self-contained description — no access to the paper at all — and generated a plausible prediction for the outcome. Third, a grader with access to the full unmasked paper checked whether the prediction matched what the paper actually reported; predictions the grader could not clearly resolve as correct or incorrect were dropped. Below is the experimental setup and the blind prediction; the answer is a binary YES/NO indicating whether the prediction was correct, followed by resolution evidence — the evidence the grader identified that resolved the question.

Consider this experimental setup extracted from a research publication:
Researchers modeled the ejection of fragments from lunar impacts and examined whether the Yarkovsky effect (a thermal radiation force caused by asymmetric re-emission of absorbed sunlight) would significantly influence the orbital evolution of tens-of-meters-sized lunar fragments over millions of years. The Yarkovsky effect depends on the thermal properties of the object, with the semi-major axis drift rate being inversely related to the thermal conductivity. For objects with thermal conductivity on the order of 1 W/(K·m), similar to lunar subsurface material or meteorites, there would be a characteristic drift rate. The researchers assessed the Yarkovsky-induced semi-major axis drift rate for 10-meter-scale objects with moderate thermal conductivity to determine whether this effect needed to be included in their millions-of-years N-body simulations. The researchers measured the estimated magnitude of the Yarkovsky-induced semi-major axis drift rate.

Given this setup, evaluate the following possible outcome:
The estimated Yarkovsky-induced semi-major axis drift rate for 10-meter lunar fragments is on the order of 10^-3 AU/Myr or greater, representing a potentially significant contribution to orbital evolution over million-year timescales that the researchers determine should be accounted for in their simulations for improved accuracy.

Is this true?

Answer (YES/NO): NO